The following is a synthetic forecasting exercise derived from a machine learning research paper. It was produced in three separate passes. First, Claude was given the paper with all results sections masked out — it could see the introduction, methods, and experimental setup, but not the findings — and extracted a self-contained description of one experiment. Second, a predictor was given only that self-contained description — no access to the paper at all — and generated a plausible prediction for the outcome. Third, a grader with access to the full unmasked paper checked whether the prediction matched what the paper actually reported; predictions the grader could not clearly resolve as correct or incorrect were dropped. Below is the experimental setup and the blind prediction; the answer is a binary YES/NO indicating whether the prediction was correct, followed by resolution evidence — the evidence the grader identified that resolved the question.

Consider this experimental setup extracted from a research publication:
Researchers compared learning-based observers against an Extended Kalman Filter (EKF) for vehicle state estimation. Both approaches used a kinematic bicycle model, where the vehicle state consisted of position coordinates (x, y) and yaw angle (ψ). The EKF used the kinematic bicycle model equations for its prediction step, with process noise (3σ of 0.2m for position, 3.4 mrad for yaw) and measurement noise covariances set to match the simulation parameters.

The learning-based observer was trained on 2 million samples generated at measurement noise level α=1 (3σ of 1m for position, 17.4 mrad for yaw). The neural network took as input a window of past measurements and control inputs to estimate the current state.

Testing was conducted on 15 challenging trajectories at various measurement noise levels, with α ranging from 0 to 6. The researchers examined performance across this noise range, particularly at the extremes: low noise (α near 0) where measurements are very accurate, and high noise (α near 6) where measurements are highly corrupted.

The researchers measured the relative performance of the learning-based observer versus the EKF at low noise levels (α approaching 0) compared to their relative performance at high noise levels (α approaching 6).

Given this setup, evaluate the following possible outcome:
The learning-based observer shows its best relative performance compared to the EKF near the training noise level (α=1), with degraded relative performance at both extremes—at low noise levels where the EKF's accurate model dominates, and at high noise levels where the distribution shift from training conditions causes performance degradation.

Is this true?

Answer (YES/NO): NO